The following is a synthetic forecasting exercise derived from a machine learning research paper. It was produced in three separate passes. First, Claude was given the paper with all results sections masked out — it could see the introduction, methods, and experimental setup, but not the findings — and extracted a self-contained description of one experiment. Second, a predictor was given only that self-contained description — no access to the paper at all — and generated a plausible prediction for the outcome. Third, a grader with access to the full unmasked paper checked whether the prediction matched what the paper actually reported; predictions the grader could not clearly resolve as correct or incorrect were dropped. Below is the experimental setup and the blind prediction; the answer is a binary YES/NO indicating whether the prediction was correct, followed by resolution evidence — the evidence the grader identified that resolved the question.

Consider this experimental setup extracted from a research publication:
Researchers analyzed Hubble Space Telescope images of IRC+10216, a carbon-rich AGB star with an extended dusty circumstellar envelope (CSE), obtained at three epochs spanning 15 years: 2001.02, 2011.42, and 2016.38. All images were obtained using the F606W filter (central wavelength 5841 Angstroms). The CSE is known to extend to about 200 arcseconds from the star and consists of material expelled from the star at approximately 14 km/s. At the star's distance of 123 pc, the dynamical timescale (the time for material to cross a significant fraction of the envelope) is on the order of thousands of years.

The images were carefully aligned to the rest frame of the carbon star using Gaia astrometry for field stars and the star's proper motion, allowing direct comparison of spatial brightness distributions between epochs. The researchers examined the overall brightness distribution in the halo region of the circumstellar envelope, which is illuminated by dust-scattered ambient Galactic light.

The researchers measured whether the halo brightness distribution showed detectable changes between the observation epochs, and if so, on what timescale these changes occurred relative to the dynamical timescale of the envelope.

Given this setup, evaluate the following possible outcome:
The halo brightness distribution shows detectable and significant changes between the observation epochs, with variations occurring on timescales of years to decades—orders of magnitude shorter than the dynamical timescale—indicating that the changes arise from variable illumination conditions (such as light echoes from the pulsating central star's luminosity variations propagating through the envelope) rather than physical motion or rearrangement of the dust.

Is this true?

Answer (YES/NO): YES